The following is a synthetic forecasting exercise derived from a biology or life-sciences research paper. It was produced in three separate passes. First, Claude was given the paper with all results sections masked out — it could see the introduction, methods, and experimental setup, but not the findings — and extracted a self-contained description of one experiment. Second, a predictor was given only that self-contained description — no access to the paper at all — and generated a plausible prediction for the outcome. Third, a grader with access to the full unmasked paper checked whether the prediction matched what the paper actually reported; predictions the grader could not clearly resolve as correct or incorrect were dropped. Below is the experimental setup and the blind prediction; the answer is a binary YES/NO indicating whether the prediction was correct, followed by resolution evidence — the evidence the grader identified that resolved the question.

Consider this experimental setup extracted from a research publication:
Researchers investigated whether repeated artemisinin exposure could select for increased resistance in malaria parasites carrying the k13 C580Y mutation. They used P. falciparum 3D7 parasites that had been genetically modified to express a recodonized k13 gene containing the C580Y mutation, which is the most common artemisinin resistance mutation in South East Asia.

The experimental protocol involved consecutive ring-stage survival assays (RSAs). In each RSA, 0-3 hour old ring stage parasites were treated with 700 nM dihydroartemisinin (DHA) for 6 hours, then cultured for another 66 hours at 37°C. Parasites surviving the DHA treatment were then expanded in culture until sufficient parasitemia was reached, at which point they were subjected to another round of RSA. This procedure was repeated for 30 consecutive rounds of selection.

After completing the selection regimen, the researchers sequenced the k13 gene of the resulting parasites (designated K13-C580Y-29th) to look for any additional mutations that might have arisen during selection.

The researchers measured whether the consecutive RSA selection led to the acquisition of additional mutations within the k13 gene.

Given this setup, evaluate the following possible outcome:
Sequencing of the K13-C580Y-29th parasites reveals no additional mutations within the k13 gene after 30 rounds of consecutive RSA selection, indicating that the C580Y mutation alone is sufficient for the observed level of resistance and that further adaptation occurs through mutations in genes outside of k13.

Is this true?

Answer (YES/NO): NO